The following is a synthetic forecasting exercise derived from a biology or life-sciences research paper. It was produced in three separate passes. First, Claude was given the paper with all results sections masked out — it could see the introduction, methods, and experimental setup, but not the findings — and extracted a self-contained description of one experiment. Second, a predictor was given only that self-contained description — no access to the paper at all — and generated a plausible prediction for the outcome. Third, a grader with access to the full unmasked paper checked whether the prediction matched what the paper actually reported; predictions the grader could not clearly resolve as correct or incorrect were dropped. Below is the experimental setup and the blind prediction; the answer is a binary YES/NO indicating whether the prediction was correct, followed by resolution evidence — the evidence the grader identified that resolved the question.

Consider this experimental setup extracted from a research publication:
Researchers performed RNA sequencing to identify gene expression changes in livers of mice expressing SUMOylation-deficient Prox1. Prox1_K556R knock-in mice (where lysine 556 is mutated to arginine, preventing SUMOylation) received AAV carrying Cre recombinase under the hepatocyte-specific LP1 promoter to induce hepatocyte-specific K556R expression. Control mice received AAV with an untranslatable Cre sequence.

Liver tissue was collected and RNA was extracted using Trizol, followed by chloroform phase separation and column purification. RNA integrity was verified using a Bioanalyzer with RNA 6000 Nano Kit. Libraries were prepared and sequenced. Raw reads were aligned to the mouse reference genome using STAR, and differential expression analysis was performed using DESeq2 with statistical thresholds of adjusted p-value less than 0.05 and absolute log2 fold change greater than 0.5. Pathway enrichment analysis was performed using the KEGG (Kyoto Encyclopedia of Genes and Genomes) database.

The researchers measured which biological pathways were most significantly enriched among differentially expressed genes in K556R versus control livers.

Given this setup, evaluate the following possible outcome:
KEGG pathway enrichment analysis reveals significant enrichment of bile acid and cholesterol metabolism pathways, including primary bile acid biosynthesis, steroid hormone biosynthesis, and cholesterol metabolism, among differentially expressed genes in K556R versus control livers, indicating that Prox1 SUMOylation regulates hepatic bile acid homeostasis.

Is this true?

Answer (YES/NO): NO